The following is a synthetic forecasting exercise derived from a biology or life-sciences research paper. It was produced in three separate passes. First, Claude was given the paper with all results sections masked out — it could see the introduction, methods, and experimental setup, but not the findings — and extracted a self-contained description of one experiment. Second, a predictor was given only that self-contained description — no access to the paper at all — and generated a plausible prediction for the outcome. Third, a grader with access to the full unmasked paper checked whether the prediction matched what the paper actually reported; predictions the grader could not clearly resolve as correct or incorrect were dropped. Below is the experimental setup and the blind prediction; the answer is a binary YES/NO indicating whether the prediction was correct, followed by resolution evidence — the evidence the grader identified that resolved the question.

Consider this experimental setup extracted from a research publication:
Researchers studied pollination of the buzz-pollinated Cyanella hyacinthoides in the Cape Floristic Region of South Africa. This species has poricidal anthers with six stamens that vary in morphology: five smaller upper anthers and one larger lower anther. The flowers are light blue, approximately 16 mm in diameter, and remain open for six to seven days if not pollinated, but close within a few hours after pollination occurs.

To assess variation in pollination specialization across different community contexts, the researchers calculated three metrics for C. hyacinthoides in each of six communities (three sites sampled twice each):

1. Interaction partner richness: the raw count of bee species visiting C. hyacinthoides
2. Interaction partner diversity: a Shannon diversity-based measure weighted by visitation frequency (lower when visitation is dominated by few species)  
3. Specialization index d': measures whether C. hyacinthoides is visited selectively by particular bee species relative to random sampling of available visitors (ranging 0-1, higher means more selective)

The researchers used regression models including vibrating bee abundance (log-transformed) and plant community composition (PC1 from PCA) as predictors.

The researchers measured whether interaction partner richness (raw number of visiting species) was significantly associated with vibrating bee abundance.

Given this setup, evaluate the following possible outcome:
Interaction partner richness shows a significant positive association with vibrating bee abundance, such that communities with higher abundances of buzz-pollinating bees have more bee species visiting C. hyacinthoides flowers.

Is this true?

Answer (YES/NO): NO